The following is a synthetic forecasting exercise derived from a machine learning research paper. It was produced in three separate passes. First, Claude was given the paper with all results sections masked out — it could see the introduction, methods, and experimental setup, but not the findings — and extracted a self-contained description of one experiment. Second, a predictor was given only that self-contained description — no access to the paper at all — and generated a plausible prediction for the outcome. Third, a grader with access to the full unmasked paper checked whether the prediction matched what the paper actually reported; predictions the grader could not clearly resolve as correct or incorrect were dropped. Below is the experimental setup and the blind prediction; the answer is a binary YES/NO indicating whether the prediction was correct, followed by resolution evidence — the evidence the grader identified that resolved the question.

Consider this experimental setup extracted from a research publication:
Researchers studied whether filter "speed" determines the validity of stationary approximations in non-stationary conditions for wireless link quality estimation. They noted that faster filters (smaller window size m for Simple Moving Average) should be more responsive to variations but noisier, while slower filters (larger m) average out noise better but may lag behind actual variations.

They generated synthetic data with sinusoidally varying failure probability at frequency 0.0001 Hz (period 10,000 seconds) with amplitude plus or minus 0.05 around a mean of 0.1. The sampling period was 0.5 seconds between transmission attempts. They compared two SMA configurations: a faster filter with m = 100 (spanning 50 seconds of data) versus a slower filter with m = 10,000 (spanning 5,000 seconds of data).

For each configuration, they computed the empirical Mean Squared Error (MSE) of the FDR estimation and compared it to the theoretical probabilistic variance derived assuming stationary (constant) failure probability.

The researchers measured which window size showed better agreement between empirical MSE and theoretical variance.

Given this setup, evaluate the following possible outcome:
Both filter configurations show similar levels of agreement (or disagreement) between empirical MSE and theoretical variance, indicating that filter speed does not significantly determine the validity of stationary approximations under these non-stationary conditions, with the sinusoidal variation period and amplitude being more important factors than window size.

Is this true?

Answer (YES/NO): NO